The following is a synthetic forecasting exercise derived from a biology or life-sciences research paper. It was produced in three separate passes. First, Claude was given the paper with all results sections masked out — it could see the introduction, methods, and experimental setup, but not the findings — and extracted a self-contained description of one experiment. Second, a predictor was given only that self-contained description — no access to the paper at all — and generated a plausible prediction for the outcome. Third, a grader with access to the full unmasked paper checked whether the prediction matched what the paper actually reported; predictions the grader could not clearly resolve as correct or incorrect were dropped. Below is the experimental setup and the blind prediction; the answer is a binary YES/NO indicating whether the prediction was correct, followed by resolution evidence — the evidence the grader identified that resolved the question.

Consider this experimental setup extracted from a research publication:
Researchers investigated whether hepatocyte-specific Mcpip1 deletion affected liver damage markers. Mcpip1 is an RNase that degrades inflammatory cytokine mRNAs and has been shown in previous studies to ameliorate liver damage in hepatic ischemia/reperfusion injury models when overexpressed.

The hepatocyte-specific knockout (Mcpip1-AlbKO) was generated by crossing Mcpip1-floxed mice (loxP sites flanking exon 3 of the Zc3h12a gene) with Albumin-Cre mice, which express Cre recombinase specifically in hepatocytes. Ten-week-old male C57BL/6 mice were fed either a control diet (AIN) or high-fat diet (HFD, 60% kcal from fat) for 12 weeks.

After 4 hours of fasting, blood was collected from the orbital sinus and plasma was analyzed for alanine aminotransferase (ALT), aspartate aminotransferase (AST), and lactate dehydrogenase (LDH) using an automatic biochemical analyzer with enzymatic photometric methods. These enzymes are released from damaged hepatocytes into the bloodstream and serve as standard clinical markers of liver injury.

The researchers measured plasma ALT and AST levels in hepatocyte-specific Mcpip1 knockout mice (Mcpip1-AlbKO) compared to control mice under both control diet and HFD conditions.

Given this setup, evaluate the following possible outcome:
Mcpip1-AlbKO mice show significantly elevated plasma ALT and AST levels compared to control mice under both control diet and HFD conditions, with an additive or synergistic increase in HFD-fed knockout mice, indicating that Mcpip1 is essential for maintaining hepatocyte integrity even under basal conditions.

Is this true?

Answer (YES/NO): NO